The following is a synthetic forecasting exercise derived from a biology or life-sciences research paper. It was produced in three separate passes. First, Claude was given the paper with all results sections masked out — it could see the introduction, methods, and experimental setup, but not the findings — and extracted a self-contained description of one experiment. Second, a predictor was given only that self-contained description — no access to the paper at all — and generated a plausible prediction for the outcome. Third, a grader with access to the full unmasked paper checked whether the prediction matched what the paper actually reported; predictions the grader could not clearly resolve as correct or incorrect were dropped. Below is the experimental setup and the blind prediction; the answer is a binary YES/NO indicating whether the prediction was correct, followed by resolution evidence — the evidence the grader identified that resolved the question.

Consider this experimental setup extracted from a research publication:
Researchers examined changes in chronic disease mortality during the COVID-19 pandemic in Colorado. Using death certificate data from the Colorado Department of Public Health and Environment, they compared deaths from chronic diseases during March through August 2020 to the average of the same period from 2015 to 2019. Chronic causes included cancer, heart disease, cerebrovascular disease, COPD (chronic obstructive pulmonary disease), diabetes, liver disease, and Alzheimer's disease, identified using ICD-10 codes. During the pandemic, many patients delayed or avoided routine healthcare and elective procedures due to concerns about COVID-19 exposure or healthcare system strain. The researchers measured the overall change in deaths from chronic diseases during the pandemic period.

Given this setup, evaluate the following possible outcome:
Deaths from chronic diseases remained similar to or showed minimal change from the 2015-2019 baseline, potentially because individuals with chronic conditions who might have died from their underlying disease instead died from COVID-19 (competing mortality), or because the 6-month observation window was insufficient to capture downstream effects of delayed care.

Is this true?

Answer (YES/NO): NO